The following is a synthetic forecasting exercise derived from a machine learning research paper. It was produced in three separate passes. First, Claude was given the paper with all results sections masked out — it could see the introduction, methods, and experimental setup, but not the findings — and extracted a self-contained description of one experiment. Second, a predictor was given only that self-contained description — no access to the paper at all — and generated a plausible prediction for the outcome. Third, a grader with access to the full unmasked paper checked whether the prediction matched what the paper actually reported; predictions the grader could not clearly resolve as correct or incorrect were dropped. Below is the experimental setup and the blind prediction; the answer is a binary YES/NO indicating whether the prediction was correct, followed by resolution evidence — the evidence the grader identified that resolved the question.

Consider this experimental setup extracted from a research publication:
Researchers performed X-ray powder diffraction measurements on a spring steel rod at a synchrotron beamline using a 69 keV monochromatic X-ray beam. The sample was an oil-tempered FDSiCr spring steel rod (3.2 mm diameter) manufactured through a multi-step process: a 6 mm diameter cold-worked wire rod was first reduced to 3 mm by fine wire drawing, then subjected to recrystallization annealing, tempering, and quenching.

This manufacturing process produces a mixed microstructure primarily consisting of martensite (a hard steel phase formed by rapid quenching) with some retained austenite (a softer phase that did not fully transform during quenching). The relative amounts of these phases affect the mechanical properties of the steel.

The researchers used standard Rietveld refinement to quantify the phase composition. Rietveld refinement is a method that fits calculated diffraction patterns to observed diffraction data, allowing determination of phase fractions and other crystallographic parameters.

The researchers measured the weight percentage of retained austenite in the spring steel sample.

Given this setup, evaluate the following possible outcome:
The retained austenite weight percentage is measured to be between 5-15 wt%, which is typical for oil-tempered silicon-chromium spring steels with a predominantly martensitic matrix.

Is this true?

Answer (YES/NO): YES